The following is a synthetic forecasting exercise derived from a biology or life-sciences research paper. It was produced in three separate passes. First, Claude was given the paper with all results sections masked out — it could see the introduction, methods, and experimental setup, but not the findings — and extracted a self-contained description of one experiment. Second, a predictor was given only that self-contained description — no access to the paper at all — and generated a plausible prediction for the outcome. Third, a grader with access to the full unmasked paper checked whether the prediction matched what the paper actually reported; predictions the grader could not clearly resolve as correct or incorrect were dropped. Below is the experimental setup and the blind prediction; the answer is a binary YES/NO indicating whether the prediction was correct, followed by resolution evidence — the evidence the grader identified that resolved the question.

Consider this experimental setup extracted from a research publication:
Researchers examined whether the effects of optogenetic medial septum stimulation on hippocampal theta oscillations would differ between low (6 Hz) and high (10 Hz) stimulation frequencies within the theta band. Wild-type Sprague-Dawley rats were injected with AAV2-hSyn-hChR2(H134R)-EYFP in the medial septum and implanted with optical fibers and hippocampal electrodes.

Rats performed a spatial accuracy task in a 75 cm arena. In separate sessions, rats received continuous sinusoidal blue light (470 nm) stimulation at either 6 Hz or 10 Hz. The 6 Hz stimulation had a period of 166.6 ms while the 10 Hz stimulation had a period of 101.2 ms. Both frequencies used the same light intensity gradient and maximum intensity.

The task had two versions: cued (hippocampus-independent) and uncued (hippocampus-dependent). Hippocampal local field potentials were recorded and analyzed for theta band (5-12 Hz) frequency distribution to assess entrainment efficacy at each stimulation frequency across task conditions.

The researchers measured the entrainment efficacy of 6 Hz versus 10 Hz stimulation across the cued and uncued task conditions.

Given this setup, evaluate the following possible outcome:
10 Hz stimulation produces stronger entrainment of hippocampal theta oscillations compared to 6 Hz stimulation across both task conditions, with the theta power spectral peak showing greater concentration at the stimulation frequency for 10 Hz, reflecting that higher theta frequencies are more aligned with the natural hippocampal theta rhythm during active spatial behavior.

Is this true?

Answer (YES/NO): NO